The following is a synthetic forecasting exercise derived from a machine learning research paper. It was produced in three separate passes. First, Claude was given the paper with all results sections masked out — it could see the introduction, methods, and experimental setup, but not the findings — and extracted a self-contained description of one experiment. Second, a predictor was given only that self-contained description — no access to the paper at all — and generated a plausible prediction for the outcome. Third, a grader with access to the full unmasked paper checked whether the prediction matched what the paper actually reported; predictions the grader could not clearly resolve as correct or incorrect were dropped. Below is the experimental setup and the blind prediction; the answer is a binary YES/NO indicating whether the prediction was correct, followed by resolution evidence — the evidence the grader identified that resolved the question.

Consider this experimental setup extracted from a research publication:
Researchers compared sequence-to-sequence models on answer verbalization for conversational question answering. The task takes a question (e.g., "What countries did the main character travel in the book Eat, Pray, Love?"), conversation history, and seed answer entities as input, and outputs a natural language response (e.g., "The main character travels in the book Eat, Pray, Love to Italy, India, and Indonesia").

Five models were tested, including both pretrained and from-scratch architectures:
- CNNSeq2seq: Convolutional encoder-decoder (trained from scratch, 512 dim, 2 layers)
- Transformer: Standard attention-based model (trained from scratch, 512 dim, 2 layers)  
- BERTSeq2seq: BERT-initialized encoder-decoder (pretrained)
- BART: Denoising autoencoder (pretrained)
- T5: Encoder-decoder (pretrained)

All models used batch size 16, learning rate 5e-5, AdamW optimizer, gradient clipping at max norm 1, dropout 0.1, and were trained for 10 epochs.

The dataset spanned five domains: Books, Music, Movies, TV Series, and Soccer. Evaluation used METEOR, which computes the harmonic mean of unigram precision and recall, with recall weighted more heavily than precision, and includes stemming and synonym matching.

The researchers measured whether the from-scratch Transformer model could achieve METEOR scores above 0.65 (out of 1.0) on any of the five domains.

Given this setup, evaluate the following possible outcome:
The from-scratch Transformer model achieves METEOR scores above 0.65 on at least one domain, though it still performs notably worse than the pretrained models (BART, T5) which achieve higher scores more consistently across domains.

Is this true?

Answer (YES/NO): YES